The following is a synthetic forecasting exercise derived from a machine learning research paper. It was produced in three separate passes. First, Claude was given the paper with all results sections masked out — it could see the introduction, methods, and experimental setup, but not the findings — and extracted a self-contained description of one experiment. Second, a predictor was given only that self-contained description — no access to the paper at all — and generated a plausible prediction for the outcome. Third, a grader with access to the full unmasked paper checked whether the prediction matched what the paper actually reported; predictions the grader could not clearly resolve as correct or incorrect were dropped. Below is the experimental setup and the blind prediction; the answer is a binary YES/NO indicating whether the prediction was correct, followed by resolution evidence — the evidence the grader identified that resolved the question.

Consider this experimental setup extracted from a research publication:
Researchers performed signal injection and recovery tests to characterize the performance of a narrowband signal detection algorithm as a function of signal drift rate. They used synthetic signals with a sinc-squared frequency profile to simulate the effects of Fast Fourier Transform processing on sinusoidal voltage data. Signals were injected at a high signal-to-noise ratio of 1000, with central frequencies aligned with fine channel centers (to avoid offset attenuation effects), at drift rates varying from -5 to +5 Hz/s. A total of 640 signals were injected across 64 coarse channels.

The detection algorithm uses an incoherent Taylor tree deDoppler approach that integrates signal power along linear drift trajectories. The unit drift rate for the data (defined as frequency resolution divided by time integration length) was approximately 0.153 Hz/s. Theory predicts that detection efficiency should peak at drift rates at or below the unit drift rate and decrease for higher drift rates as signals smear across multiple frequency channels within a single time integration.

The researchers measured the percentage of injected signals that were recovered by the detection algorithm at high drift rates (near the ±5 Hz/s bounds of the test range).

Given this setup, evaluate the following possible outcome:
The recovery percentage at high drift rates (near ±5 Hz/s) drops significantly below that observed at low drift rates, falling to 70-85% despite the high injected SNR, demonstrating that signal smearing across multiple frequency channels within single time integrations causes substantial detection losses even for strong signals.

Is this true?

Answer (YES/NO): NO